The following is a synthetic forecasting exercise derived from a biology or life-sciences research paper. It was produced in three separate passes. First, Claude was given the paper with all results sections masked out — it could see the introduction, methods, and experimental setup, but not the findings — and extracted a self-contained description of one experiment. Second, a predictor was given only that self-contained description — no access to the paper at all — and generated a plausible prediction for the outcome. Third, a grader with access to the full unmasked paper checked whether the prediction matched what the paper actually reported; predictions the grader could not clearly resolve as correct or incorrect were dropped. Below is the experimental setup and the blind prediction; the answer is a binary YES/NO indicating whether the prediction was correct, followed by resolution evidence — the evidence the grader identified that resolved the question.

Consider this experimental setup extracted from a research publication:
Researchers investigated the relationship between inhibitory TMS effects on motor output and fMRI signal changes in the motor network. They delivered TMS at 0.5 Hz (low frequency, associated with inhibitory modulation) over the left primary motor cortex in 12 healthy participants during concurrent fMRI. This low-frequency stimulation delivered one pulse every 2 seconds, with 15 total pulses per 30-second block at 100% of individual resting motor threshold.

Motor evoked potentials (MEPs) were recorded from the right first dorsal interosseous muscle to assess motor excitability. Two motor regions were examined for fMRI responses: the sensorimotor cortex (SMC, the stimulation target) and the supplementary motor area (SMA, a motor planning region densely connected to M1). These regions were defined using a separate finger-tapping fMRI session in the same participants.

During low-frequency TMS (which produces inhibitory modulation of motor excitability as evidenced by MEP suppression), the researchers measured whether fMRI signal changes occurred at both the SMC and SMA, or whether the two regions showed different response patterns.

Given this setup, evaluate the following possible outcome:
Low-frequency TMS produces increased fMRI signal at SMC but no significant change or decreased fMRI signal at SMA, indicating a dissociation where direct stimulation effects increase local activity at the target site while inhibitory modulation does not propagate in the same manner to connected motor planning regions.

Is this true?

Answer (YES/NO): NO